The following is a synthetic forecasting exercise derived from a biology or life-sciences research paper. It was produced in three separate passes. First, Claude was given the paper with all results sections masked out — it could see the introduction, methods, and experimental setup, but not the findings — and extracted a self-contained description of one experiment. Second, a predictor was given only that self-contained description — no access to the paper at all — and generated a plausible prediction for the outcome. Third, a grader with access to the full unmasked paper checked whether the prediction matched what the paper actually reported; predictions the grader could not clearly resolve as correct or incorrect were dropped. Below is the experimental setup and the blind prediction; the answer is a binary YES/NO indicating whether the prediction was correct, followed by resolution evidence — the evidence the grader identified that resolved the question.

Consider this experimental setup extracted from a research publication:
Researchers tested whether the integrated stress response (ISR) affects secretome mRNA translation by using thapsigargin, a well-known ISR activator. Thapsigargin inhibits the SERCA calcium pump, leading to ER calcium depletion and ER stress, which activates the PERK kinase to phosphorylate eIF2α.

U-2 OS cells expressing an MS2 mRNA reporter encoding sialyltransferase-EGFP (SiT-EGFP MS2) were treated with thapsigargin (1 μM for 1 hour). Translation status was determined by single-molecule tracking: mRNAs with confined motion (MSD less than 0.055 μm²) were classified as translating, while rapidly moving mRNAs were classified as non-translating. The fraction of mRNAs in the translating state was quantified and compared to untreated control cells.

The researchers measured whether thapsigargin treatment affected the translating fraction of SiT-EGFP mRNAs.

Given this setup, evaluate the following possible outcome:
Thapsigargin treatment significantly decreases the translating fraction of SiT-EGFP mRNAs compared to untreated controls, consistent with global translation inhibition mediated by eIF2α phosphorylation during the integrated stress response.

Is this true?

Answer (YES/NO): YES